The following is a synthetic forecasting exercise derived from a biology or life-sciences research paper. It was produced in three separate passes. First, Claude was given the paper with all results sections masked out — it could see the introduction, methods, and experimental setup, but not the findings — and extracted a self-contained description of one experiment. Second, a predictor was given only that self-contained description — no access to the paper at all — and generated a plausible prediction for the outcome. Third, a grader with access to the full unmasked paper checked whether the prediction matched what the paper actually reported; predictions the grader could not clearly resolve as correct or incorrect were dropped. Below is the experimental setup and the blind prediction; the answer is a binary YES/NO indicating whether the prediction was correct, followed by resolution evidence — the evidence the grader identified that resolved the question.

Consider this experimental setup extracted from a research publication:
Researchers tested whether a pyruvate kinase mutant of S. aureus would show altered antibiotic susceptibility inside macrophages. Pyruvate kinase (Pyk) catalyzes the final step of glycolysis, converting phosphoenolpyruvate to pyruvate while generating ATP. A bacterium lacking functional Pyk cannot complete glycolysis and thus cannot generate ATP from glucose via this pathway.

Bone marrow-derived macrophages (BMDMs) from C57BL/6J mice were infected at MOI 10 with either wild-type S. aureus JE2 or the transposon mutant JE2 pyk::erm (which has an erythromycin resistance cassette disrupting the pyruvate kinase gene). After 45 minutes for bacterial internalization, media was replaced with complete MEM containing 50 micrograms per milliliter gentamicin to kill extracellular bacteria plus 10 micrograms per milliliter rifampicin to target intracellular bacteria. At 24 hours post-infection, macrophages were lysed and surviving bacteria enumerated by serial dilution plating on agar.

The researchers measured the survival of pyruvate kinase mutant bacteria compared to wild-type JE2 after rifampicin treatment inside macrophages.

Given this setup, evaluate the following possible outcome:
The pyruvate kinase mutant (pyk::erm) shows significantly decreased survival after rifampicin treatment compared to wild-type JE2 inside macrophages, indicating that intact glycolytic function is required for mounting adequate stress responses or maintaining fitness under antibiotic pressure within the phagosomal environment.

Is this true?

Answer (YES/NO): NO